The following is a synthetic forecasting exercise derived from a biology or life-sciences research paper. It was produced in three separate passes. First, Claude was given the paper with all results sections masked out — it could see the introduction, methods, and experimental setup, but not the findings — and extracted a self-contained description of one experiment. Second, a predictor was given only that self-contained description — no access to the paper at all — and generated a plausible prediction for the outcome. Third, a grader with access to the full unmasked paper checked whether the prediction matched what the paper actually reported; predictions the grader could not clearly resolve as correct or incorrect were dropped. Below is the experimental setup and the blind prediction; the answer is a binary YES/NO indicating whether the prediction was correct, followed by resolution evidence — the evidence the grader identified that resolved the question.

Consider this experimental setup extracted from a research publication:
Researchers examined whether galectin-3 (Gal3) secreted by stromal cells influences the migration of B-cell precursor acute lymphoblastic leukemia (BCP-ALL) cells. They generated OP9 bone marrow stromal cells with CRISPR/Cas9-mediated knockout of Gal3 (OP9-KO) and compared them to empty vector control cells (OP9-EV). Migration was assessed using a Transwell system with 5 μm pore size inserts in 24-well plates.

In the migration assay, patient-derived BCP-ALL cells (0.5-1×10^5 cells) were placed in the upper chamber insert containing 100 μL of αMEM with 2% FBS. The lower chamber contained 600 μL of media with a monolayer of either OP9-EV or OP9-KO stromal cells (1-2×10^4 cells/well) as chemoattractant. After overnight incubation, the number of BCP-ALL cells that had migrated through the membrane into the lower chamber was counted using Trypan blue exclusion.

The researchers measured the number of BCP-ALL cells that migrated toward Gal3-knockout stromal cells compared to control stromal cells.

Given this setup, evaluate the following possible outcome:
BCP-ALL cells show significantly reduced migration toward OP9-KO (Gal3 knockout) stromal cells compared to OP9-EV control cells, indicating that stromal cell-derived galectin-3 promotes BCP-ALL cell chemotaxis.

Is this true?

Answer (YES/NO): YES